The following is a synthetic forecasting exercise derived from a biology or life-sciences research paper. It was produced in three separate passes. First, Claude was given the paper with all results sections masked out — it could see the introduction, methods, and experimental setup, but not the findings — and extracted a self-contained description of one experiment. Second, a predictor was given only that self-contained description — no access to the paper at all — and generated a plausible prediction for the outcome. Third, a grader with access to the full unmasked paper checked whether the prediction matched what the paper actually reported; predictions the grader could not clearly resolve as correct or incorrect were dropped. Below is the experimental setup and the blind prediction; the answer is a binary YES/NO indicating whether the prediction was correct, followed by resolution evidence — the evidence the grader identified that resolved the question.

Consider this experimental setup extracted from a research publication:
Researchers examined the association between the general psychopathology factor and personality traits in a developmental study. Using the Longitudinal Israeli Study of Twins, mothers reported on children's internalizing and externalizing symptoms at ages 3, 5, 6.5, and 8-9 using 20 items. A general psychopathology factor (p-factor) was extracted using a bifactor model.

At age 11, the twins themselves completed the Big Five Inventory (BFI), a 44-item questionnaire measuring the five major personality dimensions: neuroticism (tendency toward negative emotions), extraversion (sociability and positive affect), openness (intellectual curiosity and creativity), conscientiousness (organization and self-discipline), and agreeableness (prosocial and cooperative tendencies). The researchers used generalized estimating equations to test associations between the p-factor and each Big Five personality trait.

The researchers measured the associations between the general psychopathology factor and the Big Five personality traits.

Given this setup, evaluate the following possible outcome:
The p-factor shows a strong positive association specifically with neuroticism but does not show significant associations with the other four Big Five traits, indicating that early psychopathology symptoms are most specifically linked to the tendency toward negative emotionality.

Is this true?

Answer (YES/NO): NO